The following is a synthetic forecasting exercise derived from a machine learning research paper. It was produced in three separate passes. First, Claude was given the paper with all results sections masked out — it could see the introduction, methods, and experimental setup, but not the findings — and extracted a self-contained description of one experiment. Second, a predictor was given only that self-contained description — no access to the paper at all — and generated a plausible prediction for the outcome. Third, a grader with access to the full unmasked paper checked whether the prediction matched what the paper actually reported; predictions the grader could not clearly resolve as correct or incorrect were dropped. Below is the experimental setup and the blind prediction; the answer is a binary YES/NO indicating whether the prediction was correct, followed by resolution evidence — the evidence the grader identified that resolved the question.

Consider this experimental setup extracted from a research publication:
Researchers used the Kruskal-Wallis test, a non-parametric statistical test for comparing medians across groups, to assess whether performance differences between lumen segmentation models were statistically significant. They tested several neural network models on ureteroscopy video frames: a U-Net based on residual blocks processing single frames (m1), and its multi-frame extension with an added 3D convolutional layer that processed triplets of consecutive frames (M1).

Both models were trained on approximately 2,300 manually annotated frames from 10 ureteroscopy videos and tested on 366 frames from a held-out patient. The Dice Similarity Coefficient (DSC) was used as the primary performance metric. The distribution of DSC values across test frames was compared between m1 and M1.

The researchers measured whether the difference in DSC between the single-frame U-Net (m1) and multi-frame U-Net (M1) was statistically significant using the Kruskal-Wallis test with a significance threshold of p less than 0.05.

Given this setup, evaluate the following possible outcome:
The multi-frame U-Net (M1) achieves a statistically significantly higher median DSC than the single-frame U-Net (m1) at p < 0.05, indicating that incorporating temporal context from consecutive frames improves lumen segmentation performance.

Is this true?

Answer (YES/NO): NO